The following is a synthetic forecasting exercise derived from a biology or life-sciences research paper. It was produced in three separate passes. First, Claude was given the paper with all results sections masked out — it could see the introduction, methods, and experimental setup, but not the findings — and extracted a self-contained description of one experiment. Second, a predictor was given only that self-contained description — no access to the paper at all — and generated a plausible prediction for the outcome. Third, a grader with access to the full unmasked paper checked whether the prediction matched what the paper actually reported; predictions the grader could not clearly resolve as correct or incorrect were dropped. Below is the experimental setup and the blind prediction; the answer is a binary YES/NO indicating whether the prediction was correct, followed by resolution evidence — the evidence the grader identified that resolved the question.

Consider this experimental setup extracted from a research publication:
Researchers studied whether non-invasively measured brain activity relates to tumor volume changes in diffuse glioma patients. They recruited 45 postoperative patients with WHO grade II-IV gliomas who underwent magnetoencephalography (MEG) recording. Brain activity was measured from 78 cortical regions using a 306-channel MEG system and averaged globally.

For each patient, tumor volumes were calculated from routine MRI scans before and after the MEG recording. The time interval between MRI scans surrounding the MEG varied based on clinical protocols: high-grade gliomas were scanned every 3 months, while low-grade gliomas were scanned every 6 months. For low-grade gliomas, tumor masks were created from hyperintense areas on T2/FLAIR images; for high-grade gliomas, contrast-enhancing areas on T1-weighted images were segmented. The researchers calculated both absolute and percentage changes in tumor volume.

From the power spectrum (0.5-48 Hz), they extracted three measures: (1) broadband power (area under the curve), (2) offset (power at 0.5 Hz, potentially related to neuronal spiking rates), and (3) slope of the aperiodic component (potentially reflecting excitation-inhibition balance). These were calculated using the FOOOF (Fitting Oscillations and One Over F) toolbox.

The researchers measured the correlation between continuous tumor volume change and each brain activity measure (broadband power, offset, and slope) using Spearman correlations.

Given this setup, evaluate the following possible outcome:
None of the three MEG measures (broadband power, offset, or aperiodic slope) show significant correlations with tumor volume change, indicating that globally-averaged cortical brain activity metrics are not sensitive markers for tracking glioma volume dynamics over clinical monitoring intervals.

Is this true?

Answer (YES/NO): YES